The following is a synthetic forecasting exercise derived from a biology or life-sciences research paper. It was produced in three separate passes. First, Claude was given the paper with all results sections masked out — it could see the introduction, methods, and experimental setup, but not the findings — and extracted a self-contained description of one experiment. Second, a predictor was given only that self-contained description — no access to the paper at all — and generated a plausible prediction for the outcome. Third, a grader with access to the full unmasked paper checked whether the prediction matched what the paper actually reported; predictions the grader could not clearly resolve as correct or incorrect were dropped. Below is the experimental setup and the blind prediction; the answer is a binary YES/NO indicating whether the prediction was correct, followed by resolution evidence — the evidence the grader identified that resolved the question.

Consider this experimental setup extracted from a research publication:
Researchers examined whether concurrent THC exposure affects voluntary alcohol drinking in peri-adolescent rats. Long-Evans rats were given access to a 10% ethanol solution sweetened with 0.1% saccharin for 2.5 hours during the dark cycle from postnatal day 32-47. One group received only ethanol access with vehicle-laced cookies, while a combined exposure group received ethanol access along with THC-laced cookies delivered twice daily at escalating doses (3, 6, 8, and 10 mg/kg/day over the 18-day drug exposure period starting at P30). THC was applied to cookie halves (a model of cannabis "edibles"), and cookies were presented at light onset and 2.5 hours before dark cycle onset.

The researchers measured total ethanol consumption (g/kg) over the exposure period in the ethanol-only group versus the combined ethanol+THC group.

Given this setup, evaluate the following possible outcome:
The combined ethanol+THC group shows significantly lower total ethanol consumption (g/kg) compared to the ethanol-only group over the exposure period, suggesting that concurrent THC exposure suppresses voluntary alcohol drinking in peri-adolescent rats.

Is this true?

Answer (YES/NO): YES